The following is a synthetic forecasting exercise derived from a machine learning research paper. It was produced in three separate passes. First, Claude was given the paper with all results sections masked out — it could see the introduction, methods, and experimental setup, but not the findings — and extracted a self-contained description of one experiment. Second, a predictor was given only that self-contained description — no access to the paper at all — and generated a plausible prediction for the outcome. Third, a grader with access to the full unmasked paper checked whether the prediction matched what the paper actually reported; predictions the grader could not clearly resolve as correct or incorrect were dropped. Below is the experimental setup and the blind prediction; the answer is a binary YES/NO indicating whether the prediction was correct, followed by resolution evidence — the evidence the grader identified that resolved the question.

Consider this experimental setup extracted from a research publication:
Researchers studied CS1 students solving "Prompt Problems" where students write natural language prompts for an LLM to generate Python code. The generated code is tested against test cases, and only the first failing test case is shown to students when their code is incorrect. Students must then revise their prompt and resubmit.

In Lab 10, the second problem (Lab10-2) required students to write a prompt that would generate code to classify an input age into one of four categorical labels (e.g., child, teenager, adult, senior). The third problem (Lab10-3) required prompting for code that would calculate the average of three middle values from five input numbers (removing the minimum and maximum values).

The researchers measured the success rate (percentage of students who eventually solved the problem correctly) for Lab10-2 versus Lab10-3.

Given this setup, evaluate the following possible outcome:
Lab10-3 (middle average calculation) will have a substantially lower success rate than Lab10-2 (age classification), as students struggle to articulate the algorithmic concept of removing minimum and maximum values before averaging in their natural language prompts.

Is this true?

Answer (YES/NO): NO